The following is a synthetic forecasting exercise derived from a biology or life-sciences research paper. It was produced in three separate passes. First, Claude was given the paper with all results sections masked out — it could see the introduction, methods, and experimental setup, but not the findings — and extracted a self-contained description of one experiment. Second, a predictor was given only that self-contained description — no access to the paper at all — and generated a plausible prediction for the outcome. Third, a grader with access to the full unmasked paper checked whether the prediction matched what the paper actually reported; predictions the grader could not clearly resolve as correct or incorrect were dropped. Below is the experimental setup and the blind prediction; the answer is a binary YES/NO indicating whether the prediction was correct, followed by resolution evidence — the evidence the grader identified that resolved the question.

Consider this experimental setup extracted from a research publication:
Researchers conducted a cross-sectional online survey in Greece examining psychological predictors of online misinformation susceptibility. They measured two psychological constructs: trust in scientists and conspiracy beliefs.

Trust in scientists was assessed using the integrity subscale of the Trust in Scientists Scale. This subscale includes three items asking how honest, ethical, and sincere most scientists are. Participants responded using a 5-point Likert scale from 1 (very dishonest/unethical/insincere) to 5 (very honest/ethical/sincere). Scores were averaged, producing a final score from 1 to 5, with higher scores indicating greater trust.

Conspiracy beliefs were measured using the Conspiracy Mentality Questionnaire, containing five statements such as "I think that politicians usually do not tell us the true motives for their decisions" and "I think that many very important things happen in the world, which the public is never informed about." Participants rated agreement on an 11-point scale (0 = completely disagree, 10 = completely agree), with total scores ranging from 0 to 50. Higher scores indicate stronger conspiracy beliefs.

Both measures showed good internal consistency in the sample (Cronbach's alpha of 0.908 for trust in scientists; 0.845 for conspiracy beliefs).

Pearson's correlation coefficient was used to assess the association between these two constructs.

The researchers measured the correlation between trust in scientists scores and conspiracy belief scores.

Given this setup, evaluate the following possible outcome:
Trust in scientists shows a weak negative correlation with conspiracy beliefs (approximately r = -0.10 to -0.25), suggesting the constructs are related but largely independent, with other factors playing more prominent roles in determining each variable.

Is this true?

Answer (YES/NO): YES